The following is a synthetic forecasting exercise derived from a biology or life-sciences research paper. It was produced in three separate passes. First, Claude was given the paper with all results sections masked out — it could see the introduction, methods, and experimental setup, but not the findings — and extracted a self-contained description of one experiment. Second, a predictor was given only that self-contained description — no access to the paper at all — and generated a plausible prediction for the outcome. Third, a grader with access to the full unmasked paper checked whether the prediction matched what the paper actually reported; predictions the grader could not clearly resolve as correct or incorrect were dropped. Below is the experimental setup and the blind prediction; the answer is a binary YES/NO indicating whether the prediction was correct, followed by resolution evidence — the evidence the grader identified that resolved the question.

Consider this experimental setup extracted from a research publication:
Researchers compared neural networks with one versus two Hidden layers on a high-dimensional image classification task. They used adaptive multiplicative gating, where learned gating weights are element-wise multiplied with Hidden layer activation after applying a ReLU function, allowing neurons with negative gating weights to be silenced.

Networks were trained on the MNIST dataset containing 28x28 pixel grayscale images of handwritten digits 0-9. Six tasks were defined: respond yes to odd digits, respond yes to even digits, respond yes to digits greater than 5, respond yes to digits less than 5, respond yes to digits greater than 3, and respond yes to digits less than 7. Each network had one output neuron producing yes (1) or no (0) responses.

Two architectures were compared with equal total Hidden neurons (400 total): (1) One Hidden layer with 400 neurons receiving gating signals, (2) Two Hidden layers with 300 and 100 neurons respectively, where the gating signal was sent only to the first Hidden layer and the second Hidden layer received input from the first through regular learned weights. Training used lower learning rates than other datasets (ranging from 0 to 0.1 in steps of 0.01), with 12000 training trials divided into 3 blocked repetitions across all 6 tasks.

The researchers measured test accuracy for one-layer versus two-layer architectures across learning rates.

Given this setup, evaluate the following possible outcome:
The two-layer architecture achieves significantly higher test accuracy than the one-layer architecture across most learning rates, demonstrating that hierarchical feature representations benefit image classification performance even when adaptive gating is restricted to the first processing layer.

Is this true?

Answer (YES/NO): NO